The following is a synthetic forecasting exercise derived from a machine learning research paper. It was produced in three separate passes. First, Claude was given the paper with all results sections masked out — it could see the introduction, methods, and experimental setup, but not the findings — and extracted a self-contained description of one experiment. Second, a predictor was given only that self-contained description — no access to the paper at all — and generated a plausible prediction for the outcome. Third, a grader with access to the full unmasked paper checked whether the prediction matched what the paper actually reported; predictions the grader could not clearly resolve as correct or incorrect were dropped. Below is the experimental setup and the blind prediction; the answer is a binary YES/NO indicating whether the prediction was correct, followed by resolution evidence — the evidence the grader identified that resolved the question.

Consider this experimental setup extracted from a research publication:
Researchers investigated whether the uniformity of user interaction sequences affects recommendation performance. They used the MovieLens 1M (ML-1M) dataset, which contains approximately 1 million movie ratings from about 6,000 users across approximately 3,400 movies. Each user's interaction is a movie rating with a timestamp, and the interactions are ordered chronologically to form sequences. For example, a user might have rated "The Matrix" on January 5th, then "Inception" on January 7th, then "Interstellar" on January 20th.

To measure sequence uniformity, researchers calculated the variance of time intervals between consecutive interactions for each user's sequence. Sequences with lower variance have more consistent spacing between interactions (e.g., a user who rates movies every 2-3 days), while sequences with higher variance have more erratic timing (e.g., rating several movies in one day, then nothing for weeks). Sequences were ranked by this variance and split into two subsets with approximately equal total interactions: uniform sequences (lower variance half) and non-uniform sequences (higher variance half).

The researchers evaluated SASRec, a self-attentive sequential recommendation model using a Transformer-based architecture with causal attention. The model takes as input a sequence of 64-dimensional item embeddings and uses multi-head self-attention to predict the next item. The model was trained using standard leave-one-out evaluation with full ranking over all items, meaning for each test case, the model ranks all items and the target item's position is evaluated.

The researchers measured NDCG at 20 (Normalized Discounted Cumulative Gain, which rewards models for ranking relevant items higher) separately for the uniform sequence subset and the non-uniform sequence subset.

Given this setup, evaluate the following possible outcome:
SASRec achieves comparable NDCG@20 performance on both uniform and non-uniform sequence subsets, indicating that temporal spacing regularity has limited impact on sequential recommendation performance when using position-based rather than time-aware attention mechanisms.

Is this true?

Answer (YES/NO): NO